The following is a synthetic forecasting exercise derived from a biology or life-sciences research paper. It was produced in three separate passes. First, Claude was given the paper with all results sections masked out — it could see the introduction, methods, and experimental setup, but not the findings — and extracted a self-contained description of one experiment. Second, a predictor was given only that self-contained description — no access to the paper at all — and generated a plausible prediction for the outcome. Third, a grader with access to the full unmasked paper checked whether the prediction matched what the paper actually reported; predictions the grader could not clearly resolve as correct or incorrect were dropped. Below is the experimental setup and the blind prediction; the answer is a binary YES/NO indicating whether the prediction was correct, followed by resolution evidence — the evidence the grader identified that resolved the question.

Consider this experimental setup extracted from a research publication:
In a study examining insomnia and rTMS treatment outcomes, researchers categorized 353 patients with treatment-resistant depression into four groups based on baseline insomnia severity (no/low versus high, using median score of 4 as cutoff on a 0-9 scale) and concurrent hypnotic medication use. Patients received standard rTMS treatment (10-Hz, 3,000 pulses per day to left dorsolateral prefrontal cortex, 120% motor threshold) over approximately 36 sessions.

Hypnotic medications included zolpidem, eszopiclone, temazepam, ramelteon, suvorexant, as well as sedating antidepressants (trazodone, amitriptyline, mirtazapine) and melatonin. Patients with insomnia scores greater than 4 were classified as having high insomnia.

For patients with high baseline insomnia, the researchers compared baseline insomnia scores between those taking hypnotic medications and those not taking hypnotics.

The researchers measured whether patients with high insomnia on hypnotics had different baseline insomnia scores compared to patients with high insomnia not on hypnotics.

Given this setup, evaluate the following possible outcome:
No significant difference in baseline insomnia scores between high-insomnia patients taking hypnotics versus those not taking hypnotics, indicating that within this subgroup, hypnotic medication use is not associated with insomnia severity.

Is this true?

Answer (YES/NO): YES